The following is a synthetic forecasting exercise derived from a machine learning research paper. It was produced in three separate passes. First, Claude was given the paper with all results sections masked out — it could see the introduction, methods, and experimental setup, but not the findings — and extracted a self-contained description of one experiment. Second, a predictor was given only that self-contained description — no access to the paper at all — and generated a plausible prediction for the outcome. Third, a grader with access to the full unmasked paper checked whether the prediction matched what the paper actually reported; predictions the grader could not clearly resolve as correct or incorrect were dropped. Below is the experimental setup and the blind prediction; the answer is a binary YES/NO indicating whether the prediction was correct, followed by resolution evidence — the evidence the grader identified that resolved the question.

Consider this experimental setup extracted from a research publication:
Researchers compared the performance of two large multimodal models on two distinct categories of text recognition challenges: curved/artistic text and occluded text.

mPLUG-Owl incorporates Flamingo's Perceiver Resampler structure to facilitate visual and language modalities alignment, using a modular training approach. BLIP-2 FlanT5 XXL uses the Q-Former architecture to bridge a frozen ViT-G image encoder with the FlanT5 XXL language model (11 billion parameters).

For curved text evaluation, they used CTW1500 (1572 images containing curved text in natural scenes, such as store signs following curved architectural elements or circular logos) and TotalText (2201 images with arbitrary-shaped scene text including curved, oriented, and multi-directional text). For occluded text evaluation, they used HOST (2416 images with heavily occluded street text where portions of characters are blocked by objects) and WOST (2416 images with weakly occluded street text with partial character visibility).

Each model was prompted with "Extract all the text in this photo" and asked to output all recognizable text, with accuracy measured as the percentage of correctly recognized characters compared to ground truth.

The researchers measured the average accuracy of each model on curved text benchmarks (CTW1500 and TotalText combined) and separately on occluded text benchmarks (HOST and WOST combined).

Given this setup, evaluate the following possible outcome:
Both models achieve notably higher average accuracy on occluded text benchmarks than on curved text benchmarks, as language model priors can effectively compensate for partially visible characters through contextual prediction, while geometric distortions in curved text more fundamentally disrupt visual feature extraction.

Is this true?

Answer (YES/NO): NO